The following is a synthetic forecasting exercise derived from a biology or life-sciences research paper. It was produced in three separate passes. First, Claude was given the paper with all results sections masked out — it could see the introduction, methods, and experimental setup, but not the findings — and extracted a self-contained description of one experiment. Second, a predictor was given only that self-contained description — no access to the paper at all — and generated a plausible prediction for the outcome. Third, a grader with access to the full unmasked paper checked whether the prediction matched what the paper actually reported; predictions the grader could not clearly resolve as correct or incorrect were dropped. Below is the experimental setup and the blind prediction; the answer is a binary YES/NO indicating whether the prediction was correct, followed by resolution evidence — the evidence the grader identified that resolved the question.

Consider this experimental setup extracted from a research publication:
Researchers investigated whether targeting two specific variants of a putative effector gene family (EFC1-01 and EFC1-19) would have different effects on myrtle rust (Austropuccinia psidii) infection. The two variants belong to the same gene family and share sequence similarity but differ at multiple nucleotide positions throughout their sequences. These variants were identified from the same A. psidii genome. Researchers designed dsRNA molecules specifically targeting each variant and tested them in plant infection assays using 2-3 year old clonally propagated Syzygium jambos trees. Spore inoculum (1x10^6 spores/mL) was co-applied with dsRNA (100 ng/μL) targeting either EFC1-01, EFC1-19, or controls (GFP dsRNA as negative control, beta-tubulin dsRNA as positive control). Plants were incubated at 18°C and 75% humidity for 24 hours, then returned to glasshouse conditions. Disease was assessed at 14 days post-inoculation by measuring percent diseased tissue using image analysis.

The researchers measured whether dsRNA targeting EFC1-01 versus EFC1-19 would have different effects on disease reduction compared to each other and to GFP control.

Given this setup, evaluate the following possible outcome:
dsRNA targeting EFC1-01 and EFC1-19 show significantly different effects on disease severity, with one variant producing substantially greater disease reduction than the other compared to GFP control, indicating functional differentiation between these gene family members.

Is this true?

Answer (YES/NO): NO